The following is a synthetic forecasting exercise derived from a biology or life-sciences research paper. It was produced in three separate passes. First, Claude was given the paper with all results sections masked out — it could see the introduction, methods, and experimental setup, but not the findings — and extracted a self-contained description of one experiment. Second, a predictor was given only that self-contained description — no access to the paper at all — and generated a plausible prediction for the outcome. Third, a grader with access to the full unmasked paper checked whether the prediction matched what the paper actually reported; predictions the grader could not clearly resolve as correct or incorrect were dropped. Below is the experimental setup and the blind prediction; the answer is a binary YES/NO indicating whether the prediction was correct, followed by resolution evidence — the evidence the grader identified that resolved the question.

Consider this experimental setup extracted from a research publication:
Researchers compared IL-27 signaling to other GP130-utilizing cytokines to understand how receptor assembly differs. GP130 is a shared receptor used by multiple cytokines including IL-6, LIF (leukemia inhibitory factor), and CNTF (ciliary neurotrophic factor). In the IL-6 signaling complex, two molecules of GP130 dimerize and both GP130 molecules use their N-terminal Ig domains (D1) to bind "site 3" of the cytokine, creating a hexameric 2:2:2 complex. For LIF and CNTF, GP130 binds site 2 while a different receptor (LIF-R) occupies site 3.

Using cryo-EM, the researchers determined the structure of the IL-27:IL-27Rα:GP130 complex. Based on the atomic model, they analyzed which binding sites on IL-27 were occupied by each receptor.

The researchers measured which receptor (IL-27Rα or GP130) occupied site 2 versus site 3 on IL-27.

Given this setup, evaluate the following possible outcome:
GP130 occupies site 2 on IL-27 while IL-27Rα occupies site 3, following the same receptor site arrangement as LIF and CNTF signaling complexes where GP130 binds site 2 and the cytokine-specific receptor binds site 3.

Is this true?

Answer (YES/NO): NO